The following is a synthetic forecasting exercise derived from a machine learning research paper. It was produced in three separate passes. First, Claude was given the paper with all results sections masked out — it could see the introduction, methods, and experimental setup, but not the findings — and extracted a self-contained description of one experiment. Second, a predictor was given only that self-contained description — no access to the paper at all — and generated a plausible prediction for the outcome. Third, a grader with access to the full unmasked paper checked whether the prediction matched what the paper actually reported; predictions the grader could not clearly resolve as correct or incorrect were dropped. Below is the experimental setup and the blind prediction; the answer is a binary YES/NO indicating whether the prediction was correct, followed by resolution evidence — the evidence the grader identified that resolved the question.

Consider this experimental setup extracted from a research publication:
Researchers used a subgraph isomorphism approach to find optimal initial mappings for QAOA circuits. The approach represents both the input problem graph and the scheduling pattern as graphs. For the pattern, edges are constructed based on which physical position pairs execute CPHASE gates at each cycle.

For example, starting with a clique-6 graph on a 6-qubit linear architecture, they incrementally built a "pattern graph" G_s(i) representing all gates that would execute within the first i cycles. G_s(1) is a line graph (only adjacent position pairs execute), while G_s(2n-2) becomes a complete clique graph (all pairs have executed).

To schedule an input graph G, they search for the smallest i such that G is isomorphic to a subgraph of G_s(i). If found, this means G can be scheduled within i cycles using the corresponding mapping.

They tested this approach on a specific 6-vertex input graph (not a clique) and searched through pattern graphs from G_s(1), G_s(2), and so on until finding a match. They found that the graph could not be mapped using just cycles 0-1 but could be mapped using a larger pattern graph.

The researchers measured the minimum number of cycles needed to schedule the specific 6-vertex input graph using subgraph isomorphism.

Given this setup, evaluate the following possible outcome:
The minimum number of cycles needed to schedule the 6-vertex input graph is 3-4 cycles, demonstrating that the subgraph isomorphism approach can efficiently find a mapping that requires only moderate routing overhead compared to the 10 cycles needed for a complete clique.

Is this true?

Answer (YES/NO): NO